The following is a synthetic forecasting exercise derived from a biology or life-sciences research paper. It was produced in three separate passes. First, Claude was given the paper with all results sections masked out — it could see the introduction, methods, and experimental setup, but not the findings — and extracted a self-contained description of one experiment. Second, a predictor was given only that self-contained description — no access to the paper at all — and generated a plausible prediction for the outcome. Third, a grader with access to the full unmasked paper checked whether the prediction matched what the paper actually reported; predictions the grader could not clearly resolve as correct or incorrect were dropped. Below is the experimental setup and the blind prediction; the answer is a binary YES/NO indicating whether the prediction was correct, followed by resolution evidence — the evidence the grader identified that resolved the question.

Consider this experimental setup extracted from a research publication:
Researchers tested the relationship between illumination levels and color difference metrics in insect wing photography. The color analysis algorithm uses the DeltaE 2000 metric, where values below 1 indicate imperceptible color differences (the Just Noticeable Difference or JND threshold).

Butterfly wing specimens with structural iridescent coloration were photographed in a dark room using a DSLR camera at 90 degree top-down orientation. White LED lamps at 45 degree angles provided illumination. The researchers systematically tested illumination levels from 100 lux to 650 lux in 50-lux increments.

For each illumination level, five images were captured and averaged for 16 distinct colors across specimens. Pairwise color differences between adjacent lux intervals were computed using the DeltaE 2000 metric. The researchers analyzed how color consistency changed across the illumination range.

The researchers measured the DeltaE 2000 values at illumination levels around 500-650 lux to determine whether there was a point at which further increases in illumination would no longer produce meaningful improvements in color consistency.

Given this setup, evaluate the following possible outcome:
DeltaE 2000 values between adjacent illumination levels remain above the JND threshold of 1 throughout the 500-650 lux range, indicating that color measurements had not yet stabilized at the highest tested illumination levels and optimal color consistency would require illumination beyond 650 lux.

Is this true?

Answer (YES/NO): NO